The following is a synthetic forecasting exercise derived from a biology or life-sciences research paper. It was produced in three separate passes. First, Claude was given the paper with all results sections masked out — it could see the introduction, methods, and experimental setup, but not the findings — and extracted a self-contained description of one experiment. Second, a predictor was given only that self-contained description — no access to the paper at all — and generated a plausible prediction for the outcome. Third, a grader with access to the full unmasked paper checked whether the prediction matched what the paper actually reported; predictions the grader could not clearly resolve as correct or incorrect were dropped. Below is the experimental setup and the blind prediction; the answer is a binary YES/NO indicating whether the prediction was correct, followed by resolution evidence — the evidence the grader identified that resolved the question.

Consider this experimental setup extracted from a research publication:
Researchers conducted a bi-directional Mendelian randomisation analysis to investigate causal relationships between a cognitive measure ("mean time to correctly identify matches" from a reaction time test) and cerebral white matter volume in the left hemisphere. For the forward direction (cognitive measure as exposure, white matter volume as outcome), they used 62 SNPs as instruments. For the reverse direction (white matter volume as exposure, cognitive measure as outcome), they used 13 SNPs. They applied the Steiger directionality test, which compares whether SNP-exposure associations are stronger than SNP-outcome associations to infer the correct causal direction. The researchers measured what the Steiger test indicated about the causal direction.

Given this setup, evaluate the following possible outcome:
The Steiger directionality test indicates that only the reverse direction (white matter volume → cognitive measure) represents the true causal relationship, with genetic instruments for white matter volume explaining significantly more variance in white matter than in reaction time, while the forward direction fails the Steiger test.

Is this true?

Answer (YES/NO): NO